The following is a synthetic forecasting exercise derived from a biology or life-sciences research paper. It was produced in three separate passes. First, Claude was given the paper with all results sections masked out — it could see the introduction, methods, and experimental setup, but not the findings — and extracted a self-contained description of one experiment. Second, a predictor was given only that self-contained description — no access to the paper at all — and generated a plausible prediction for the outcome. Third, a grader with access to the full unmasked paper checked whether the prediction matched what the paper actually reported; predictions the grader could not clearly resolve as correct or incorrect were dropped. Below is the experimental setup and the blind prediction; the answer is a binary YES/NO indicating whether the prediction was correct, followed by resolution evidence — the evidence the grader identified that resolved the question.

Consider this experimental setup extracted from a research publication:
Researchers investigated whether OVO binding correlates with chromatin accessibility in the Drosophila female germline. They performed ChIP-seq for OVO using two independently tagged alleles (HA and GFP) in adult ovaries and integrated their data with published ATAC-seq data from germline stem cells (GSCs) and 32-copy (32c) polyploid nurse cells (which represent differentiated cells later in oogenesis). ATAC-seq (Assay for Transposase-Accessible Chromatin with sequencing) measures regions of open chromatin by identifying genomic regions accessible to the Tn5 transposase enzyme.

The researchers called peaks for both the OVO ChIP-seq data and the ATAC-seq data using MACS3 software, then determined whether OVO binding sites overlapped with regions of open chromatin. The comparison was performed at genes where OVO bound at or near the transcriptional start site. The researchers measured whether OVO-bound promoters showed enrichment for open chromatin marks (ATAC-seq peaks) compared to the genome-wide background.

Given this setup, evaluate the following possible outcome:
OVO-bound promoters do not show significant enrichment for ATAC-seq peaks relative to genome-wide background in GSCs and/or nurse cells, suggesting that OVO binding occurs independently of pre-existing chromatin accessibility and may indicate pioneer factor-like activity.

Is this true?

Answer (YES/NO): NO